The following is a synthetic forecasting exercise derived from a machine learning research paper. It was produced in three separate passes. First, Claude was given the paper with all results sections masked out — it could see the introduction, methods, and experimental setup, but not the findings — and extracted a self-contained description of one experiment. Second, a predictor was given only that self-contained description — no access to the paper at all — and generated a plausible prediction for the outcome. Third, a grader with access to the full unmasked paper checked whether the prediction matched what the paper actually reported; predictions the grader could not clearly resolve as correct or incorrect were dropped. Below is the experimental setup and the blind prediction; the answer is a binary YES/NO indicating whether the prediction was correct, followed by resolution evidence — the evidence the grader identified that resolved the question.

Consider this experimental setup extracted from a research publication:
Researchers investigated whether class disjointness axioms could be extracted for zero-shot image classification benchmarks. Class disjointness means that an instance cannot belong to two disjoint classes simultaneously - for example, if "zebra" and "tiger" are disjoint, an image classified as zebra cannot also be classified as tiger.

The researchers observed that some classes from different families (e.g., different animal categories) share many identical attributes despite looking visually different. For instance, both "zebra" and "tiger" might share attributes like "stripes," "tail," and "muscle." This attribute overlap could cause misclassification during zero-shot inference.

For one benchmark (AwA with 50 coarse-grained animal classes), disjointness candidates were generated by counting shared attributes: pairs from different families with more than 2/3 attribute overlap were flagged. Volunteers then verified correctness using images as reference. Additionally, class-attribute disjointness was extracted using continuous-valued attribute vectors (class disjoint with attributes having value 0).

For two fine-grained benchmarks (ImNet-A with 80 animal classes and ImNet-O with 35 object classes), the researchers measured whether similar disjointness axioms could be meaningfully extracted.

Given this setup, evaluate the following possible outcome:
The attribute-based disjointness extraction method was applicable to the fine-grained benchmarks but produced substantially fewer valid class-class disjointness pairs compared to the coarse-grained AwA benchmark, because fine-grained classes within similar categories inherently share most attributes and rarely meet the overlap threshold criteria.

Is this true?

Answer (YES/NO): NO